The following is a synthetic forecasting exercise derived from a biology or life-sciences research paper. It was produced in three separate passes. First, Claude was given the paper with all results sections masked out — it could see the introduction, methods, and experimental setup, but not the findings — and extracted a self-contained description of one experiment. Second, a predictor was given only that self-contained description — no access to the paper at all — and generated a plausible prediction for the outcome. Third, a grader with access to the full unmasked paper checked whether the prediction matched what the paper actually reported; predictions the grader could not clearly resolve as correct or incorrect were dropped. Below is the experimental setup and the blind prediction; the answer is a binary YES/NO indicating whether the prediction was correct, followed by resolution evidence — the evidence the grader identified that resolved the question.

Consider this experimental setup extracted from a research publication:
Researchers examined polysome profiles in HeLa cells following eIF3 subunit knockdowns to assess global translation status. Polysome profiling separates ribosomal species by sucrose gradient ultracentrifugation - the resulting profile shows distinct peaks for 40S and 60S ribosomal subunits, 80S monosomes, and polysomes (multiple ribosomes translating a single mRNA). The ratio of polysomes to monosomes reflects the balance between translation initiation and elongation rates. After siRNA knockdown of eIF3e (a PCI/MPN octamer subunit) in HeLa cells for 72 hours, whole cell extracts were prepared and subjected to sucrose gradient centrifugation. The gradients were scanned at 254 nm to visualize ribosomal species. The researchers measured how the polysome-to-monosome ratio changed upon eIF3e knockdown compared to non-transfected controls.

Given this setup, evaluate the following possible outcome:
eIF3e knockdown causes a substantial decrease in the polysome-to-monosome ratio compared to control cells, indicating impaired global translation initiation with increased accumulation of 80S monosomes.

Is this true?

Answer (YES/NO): YES